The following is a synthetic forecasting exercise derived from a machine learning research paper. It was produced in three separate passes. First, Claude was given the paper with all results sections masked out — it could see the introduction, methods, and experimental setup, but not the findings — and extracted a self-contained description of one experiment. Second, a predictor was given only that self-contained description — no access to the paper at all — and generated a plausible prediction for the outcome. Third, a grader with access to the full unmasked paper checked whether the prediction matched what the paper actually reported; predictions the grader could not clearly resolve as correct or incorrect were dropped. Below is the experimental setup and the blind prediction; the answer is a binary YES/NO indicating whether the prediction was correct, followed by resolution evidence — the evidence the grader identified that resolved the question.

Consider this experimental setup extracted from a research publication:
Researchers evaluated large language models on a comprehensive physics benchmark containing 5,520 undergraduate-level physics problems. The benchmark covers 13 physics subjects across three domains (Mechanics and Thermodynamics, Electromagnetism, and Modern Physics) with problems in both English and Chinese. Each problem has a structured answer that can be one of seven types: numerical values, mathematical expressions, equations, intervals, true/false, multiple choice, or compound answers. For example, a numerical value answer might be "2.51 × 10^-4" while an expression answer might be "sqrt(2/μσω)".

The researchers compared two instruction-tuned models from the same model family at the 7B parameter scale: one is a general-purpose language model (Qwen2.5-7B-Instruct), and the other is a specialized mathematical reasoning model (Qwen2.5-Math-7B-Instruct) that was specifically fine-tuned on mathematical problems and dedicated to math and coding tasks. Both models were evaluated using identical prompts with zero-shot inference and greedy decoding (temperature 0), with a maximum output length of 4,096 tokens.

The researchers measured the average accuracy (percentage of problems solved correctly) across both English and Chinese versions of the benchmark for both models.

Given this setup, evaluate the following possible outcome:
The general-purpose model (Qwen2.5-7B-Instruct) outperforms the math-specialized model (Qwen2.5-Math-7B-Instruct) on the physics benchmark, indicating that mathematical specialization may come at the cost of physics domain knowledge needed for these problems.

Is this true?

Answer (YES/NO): NO